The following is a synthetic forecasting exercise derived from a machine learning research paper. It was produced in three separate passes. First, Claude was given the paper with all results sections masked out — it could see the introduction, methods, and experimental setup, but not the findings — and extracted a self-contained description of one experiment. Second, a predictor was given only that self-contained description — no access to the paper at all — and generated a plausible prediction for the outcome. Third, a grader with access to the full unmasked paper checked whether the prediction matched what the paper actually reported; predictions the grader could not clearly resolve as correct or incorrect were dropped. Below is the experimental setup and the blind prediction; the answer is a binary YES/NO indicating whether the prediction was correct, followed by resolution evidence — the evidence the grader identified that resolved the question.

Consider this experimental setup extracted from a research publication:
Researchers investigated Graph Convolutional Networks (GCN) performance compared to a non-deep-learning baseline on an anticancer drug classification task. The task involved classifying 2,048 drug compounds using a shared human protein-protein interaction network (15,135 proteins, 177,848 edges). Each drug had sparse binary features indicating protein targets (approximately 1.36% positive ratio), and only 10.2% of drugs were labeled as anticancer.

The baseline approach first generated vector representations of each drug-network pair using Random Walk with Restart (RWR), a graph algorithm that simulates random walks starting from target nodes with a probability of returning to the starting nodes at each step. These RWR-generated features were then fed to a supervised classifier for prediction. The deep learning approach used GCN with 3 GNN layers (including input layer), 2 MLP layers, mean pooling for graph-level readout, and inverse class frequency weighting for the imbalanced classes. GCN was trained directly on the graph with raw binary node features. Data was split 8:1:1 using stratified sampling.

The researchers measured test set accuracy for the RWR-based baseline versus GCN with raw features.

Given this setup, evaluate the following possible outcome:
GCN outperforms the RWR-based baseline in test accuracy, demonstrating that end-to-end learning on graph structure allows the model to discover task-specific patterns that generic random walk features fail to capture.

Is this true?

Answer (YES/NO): NO